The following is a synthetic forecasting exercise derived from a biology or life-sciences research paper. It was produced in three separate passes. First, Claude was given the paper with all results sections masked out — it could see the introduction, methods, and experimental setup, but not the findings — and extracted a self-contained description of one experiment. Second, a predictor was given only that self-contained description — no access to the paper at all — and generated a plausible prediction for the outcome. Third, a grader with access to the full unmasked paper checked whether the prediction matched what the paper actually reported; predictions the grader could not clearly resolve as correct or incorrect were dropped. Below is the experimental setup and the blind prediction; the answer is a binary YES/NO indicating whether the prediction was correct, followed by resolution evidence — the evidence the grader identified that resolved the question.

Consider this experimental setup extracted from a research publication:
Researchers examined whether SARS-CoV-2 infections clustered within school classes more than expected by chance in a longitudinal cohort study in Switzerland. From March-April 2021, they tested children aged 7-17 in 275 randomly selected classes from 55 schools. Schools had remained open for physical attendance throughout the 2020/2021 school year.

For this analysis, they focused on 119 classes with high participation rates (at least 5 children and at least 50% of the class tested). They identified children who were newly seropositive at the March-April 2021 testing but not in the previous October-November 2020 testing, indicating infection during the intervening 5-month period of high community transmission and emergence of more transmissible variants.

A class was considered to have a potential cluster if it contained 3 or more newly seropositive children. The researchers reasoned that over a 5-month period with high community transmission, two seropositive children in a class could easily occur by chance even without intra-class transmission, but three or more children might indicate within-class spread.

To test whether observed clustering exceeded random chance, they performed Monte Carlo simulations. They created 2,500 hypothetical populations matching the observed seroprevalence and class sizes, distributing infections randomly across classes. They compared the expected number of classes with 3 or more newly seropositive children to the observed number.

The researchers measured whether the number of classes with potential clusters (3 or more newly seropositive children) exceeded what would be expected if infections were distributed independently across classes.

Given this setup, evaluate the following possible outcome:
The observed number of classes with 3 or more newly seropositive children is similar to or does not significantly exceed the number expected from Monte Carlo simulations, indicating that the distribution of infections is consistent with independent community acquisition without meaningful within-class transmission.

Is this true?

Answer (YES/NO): NO